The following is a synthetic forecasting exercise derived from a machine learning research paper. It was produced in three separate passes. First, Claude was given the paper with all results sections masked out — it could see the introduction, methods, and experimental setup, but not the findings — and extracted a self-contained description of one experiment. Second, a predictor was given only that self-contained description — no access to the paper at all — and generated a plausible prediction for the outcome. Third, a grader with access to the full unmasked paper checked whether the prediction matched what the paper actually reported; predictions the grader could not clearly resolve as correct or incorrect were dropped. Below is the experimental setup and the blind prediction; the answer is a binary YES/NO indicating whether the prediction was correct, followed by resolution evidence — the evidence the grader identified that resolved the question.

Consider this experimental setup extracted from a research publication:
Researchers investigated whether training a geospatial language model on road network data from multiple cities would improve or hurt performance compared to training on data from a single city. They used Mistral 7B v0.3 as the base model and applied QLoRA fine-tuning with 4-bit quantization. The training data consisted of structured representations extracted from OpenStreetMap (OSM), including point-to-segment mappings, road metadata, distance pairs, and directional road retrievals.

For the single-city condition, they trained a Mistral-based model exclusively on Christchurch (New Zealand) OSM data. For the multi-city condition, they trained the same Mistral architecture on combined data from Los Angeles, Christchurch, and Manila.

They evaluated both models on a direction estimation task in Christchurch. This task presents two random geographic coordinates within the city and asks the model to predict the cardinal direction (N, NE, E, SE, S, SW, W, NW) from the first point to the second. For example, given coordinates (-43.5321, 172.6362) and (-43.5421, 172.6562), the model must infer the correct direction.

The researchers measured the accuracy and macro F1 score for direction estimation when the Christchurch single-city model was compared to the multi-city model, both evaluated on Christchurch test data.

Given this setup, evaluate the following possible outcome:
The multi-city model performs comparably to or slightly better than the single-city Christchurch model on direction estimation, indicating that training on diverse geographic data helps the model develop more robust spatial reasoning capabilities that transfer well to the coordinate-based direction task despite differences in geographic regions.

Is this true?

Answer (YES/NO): NO